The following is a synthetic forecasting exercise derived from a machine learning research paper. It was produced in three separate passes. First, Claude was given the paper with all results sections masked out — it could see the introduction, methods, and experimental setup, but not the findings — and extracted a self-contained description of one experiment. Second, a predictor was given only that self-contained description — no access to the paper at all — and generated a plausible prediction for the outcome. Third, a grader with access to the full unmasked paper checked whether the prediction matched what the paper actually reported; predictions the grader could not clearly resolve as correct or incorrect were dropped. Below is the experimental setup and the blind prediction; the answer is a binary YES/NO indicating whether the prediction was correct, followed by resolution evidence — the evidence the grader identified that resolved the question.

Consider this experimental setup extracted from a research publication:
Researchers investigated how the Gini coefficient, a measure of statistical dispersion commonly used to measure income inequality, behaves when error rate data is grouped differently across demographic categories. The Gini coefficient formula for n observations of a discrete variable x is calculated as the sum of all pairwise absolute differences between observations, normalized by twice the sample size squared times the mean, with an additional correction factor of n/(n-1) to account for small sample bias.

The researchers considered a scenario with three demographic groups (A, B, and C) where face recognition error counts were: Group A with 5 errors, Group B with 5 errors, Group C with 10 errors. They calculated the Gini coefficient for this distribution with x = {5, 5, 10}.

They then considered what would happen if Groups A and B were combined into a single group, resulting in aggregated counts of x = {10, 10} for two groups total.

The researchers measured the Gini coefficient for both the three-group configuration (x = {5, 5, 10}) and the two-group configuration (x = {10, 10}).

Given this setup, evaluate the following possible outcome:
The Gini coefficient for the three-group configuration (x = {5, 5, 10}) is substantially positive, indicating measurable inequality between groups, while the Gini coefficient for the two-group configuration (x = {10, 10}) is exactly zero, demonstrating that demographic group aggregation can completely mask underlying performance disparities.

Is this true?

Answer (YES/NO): YES